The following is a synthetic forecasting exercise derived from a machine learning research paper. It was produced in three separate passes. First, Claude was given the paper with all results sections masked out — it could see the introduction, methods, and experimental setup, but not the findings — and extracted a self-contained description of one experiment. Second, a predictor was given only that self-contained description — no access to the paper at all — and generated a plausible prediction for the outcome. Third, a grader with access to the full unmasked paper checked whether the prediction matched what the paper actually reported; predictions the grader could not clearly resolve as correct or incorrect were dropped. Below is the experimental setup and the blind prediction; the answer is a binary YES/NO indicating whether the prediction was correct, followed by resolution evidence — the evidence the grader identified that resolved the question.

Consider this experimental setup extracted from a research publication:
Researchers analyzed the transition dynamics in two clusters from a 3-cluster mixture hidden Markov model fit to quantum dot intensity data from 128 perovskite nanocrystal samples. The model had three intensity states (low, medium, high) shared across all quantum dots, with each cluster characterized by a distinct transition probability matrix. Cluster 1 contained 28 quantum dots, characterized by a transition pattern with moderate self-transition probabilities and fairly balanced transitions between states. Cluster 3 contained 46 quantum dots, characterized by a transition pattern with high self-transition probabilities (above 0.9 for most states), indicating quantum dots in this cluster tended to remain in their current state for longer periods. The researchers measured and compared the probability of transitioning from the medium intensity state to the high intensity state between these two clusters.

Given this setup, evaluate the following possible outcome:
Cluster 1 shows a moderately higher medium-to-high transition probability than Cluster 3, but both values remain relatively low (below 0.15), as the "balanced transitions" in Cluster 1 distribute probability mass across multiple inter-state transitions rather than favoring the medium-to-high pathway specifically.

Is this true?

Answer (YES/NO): YES